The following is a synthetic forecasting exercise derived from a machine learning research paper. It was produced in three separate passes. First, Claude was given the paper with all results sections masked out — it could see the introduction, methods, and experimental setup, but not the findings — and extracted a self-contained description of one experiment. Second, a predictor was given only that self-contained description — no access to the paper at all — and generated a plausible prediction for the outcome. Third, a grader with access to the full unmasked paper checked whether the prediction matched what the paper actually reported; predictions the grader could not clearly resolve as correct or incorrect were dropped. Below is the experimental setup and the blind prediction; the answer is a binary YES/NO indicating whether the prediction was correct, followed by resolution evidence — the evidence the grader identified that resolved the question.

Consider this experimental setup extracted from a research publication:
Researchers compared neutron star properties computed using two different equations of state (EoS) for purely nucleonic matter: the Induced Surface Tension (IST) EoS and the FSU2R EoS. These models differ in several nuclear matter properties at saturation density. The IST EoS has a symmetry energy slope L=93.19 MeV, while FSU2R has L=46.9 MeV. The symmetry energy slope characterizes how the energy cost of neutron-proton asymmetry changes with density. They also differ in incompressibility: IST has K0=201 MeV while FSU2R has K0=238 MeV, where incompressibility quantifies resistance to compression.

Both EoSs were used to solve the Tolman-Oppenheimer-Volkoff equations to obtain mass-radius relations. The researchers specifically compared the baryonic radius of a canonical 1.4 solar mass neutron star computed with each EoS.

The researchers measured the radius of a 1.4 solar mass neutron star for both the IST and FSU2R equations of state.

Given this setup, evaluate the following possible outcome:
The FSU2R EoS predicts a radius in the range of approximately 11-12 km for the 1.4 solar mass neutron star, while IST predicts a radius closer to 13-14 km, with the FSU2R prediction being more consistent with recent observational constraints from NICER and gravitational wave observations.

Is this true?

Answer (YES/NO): NO